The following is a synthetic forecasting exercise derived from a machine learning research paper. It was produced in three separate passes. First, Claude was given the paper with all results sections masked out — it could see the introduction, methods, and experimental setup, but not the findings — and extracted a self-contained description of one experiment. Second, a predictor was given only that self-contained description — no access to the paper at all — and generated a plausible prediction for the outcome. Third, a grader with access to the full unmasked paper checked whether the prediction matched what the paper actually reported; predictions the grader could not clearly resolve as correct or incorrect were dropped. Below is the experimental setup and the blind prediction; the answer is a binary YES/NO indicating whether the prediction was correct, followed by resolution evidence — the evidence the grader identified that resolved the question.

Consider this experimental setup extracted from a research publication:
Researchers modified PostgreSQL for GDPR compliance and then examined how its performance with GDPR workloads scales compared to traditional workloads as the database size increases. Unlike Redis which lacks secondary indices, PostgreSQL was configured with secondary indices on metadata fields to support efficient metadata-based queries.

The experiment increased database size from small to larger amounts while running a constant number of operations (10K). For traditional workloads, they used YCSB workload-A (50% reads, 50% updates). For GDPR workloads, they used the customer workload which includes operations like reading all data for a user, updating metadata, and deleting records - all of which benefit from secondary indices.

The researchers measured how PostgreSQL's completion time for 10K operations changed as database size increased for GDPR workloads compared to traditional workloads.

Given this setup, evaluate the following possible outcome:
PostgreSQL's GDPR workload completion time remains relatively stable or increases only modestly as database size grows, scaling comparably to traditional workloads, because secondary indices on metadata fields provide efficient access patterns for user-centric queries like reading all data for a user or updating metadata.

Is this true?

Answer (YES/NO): NO